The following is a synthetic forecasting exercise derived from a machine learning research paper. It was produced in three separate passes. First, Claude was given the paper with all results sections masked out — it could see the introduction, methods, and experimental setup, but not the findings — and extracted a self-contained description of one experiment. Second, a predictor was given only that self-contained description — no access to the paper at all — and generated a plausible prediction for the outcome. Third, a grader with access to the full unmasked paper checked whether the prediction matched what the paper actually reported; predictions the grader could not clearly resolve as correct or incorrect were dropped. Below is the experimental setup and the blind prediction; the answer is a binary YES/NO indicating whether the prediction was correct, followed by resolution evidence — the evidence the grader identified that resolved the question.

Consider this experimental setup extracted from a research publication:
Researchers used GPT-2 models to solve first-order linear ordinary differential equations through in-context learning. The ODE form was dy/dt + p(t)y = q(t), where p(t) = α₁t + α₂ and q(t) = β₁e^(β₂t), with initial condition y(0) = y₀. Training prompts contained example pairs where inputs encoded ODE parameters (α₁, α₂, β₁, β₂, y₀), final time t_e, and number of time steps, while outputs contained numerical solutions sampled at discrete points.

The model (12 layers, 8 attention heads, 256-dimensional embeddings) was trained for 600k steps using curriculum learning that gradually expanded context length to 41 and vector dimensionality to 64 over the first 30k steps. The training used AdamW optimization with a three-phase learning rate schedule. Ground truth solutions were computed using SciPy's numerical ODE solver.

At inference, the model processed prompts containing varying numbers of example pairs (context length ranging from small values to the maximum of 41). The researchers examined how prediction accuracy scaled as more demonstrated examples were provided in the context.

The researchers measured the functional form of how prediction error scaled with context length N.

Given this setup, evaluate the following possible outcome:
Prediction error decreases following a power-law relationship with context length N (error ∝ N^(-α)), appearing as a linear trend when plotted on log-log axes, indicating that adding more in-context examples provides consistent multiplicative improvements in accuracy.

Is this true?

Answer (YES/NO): NO